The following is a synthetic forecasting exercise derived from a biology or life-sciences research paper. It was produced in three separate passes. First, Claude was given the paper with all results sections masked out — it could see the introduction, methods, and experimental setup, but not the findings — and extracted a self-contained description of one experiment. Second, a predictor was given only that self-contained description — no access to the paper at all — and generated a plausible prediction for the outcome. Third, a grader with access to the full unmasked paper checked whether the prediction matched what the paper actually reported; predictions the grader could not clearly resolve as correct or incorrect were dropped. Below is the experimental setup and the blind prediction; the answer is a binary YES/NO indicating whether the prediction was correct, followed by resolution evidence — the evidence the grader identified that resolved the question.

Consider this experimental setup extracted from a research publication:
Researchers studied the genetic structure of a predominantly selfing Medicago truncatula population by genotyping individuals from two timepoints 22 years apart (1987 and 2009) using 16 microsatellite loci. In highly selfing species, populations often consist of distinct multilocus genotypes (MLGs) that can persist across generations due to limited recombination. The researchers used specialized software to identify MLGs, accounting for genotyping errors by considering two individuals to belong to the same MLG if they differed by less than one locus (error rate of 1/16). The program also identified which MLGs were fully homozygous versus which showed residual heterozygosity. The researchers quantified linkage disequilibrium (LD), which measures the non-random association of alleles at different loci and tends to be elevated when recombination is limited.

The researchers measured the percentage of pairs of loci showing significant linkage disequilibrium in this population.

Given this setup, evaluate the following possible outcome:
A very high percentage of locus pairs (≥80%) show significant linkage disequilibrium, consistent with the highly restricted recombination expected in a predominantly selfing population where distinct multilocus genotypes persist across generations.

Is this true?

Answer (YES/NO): YES